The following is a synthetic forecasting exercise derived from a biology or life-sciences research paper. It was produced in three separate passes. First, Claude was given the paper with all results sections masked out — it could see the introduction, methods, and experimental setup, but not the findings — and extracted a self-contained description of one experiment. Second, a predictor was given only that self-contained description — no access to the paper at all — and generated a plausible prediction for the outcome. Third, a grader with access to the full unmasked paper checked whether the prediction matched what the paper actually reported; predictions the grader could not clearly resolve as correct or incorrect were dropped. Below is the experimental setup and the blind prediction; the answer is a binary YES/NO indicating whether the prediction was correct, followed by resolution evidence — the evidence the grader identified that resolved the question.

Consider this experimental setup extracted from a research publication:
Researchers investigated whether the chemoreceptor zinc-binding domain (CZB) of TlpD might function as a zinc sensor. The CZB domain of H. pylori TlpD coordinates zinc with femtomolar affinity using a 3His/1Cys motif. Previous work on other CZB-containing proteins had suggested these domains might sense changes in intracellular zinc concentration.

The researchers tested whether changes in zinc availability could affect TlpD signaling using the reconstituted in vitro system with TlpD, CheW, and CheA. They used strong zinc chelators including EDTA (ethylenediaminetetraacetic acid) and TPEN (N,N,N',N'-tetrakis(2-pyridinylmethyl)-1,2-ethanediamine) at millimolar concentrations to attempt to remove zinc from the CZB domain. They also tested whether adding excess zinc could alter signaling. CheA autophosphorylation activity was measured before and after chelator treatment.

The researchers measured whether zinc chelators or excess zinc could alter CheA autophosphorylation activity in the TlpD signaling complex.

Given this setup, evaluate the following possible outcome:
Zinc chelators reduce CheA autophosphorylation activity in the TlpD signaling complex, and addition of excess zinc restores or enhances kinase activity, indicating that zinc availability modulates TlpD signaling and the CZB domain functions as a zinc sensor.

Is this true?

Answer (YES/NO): NO